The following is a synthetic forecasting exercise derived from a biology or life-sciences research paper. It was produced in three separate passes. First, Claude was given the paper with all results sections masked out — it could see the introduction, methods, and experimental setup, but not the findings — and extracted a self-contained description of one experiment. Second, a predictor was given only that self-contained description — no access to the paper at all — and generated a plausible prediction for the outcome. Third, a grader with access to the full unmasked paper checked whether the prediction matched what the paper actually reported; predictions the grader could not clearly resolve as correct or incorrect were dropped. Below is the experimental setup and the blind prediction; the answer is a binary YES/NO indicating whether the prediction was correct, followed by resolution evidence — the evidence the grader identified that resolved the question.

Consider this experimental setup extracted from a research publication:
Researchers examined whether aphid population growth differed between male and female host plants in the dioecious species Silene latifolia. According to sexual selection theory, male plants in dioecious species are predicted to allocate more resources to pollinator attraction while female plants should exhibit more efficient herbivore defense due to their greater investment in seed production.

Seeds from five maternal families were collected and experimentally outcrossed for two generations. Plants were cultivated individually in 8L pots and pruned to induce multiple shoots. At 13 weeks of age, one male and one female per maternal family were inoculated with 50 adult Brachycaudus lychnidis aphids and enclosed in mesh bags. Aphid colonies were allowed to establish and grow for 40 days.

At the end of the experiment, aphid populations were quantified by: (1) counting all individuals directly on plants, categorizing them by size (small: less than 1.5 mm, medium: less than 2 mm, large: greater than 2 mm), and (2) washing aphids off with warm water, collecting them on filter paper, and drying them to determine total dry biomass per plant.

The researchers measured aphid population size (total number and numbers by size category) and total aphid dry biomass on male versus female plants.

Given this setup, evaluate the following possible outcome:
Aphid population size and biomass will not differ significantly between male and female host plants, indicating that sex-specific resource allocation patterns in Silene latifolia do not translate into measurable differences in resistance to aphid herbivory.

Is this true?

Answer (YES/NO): YES